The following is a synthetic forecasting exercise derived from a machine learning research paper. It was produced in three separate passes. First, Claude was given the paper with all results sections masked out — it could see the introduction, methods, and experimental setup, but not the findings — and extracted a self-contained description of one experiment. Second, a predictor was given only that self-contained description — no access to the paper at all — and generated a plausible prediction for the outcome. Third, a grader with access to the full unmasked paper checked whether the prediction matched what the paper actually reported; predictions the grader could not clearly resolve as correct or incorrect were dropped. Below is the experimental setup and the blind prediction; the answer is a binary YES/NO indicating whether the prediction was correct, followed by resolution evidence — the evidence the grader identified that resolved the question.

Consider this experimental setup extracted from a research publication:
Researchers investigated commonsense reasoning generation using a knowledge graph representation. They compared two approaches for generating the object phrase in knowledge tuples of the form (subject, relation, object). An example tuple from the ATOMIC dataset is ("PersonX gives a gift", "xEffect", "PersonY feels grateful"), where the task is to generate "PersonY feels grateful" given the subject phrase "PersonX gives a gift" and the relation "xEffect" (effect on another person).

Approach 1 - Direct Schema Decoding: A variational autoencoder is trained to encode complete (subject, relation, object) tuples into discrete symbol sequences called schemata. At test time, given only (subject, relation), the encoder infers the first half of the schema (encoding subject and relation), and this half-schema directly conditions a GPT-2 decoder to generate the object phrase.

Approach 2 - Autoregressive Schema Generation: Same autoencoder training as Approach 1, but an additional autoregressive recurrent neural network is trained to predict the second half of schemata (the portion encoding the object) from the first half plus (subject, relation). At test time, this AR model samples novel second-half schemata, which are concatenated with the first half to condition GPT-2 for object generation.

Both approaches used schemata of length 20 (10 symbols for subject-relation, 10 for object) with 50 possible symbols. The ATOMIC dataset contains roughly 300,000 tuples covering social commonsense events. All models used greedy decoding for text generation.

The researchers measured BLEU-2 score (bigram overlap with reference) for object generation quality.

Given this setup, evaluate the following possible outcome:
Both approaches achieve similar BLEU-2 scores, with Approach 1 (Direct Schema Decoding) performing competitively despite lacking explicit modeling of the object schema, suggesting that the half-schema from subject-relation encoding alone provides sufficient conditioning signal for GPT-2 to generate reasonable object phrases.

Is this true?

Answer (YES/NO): NO